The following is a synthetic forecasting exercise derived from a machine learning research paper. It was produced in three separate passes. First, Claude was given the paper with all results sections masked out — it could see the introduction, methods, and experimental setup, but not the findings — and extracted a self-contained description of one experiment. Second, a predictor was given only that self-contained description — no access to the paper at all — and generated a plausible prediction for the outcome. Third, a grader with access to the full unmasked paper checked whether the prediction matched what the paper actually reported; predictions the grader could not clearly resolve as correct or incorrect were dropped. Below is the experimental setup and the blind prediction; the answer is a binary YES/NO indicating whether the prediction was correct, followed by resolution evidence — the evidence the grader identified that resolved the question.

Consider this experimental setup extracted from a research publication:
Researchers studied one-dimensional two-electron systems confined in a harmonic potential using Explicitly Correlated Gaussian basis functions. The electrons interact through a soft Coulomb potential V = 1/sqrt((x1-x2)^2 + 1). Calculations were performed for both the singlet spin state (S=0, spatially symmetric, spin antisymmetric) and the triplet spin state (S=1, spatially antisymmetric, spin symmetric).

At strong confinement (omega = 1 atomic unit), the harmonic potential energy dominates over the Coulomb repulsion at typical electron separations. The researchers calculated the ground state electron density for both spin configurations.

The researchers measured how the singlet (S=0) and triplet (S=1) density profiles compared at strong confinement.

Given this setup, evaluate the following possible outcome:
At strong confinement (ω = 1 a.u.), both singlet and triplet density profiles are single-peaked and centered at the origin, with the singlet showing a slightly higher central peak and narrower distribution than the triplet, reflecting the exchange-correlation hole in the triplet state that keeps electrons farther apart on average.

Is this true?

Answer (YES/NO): NO